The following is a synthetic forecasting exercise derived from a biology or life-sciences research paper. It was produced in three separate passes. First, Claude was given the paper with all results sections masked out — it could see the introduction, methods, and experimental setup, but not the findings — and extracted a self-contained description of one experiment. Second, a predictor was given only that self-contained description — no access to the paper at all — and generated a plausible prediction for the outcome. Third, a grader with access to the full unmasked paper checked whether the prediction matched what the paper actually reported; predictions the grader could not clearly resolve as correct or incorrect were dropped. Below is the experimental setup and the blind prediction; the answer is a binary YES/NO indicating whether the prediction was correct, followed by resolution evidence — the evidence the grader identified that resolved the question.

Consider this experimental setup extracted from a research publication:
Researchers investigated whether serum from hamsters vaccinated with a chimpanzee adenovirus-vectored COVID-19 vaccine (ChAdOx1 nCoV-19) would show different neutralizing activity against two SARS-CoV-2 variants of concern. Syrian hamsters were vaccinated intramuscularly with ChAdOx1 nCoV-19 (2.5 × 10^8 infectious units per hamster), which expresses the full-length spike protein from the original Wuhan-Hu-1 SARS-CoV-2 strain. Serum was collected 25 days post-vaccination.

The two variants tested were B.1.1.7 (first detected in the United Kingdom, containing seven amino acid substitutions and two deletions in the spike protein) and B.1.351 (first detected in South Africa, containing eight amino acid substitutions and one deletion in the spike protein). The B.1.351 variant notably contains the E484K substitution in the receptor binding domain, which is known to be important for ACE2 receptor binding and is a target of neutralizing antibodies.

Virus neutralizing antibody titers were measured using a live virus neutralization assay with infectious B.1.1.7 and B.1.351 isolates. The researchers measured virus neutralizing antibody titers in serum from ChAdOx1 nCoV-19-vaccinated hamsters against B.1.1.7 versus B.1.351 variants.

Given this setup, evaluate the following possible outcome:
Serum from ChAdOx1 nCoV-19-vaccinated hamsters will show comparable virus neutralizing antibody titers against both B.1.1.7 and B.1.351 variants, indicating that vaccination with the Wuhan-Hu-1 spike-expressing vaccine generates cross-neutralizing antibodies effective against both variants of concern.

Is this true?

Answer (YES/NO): NO